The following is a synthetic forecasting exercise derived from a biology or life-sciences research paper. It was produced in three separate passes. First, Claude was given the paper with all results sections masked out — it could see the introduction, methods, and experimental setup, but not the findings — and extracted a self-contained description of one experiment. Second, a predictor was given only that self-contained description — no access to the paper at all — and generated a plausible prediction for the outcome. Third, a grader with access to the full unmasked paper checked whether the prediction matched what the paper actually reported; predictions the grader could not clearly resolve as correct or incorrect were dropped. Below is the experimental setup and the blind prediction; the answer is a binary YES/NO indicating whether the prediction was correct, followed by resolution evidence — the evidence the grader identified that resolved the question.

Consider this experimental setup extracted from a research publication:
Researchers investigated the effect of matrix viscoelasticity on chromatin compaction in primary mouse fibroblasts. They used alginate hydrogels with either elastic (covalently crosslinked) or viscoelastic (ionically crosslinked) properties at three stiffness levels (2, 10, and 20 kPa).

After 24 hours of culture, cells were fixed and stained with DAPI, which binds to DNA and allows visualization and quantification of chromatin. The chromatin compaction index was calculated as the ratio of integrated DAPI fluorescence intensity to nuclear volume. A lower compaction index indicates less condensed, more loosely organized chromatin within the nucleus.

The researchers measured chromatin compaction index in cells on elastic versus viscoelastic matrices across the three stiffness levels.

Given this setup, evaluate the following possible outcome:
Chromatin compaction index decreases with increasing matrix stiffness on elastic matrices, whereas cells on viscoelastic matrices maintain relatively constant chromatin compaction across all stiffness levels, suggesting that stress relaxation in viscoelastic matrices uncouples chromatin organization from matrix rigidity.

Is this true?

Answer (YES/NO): NO